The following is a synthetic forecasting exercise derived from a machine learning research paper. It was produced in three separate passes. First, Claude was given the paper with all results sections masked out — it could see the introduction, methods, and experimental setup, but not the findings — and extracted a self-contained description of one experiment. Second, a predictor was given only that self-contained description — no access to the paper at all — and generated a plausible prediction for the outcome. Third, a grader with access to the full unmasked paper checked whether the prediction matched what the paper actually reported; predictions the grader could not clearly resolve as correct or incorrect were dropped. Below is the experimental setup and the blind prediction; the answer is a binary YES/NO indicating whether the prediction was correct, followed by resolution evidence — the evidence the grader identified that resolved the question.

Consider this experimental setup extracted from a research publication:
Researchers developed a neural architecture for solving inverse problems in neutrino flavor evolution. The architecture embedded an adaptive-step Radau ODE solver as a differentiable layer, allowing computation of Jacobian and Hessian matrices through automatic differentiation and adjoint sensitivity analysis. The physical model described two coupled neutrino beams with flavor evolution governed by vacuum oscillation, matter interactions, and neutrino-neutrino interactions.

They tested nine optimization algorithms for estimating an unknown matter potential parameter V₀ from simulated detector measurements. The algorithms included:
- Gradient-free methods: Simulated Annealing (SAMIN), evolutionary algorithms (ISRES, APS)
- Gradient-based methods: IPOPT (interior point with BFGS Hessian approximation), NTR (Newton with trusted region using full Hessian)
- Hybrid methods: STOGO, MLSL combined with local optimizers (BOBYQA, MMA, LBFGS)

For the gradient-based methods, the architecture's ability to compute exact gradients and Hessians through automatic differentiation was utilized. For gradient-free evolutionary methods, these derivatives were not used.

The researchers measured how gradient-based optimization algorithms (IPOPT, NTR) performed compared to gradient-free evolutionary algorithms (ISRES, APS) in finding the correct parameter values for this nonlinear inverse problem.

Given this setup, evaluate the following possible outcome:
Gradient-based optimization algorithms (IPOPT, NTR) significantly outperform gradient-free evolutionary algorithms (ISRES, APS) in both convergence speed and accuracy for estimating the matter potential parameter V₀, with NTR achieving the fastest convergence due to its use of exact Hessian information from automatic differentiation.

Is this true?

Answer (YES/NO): NO